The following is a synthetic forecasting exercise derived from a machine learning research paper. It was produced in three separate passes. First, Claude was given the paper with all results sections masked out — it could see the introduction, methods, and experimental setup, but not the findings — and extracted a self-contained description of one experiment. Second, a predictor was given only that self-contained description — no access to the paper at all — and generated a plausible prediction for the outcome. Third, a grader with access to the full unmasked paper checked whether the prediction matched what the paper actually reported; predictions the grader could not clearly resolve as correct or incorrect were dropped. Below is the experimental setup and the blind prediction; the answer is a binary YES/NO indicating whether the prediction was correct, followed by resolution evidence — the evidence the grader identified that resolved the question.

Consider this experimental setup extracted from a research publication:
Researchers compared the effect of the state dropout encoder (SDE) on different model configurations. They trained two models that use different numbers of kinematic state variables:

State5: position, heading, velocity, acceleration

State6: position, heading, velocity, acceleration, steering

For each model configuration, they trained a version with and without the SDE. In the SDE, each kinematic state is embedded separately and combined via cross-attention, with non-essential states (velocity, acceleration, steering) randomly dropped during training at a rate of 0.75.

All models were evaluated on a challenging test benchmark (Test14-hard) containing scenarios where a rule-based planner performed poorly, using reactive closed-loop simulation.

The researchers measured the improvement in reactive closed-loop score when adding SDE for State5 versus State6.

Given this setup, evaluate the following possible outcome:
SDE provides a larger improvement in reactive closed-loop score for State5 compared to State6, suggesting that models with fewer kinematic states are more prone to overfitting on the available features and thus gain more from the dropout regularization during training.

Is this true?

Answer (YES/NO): YES